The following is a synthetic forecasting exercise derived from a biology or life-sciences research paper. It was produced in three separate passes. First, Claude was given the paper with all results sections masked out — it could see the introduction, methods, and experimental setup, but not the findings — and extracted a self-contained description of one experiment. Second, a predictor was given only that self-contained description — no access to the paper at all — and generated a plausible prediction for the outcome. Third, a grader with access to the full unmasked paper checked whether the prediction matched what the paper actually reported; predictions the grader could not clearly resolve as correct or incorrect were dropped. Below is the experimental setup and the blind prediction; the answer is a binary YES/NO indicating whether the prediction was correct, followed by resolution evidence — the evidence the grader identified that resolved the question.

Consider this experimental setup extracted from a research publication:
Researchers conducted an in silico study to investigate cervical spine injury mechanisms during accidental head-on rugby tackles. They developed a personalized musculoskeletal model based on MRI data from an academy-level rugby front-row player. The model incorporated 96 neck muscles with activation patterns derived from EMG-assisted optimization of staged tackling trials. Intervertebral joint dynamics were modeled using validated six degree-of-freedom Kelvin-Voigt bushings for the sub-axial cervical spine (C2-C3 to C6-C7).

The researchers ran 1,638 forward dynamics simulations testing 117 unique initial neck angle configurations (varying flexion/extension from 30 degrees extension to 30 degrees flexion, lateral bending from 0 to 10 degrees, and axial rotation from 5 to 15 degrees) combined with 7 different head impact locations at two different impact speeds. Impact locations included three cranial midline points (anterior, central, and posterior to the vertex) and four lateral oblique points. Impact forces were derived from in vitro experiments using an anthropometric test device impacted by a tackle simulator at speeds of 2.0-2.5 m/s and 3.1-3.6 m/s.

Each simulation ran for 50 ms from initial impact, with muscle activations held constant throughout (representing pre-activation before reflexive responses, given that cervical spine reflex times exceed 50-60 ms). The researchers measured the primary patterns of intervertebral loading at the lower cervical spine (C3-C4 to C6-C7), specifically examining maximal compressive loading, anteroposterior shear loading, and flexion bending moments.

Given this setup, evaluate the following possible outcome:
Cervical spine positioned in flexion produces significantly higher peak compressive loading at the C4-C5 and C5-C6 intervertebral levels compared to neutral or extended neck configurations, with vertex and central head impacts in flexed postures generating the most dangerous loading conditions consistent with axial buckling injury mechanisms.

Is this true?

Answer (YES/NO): NO